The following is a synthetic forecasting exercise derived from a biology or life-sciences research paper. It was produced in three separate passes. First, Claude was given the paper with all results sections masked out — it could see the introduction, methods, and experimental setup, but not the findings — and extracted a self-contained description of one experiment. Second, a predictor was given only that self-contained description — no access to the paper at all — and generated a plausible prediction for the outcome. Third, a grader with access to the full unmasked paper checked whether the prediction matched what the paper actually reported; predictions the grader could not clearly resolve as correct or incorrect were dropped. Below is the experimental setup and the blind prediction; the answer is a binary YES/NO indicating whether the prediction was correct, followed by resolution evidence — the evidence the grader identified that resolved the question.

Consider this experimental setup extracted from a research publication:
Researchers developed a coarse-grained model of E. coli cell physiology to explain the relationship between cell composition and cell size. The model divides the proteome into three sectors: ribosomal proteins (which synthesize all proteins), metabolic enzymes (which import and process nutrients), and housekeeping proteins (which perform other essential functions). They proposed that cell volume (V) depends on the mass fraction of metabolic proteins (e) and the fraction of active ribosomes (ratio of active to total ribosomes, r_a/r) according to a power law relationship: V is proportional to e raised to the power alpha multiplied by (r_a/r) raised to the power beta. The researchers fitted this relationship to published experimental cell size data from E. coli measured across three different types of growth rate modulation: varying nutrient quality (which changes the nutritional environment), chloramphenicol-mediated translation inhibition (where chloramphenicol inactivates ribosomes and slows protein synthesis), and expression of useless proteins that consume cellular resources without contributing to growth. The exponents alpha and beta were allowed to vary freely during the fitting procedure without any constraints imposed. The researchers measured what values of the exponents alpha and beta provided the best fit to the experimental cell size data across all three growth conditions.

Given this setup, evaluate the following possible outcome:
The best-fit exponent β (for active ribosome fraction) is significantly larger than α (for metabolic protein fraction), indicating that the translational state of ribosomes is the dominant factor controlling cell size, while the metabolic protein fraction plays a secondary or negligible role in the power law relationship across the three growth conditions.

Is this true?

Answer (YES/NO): NO